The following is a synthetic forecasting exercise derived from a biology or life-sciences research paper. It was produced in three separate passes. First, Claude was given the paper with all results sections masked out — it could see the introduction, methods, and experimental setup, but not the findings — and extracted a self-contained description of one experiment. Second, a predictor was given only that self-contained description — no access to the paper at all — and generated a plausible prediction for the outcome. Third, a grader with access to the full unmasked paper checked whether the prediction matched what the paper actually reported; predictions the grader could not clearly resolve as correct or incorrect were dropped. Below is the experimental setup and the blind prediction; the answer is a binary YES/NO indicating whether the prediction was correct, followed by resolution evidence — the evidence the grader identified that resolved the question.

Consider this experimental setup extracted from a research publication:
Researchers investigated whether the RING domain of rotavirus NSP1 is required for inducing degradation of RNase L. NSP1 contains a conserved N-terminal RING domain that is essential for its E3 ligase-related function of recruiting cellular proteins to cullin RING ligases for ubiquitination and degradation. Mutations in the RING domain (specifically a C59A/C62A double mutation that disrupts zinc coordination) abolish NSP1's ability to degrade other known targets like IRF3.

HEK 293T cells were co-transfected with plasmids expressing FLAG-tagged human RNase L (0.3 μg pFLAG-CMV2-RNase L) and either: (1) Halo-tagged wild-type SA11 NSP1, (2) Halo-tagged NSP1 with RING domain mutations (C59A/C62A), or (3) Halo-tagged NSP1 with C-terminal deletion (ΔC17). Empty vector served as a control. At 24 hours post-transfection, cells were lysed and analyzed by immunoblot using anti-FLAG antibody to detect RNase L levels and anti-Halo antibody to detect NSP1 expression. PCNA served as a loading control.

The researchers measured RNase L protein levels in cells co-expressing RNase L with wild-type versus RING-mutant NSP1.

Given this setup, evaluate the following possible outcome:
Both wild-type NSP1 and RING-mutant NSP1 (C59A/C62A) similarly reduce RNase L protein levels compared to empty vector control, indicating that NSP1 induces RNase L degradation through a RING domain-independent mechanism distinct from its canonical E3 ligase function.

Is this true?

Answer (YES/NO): NO